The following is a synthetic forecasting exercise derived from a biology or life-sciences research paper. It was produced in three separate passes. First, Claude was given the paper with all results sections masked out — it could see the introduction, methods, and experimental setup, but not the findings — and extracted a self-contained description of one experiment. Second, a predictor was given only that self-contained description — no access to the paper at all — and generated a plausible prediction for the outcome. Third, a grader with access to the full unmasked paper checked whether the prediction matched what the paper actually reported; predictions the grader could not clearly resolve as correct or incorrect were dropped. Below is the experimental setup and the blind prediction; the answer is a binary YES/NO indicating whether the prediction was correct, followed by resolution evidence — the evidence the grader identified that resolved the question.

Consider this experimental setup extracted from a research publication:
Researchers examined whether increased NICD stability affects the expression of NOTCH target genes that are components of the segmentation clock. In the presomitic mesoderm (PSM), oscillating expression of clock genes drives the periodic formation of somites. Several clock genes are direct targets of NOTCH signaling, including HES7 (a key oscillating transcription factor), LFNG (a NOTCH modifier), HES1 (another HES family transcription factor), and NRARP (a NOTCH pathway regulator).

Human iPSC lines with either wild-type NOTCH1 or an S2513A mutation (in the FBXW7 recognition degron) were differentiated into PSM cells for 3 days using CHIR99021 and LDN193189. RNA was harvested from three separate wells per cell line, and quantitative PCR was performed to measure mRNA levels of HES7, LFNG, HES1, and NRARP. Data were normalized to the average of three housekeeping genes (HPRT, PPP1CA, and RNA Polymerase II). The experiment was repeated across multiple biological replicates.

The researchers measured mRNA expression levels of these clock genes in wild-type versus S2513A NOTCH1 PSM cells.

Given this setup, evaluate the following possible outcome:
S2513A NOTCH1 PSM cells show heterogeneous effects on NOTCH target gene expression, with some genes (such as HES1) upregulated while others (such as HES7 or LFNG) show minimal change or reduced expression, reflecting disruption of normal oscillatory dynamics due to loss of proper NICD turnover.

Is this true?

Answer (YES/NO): NO